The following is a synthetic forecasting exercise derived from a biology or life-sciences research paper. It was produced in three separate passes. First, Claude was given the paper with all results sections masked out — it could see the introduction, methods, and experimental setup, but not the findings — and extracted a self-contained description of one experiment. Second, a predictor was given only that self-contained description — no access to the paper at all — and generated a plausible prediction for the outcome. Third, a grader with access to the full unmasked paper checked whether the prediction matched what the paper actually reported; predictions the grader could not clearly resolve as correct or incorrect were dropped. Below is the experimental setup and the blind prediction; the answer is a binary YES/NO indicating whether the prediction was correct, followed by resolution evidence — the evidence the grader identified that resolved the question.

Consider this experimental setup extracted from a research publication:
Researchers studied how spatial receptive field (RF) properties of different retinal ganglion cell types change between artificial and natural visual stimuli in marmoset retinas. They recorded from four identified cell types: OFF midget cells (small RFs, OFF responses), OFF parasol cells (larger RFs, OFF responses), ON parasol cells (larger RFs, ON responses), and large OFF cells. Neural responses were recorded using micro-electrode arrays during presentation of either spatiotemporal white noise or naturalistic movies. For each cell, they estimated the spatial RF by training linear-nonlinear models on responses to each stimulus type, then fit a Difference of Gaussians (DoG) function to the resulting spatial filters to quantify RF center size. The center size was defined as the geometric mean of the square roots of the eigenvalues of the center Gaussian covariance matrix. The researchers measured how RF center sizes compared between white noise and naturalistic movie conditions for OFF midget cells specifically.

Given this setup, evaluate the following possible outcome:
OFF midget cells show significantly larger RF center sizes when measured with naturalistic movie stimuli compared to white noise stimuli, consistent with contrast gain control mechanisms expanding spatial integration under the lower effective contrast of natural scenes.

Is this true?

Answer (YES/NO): YES